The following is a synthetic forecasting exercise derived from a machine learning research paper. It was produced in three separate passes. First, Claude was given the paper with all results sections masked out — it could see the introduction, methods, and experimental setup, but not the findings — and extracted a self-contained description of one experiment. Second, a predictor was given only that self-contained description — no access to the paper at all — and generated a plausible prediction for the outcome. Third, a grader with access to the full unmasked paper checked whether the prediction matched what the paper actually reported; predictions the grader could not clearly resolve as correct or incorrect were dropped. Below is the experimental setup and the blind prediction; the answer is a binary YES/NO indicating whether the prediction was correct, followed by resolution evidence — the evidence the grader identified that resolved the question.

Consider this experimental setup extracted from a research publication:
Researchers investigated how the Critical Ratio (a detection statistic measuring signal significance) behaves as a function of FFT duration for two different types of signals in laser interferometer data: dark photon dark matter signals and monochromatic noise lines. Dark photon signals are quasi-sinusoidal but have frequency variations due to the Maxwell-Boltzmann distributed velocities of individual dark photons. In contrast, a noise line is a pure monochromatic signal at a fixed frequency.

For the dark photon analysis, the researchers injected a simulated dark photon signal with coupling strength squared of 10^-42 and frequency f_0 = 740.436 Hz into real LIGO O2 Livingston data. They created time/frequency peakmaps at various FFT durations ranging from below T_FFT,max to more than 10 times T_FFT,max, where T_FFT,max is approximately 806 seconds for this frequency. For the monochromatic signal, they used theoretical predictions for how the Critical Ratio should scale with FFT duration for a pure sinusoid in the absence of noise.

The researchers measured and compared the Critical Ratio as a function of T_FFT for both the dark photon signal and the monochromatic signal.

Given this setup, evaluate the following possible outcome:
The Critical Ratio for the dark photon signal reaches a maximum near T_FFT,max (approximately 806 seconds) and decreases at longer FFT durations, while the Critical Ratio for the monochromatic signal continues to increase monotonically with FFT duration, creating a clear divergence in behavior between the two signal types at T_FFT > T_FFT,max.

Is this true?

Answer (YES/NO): NO